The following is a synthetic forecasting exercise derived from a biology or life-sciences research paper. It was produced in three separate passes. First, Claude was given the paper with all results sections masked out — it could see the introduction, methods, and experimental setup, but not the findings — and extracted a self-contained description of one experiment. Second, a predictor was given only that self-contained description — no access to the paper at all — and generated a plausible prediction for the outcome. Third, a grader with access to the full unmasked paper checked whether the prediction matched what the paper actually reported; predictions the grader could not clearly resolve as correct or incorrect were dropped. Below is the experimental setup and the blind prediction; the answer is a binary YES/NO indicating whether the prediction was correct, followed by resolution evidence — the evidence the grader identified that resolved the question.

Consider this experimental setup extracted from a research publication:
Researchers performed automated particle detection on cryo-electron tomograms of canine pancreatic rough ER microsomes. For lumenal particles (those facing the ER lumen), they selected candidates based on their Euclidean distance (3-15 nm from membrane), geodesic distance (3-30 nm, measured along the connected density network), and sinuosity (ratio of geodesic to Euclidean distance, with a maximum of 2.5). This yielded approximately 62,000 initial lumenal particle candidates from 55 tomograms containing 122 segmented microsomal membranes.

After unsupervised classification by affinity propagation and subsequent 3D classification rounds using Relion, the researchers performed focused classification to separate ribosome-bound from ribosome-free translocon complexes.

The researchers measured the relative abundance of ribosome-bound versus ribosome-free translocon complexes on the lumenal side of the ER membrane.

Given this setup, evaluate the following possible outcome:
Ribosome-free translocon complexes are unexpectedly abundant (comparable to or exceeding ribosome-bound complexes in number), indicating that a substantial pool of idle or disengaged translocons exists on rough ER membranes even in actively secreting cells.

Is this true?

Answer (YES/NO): YES